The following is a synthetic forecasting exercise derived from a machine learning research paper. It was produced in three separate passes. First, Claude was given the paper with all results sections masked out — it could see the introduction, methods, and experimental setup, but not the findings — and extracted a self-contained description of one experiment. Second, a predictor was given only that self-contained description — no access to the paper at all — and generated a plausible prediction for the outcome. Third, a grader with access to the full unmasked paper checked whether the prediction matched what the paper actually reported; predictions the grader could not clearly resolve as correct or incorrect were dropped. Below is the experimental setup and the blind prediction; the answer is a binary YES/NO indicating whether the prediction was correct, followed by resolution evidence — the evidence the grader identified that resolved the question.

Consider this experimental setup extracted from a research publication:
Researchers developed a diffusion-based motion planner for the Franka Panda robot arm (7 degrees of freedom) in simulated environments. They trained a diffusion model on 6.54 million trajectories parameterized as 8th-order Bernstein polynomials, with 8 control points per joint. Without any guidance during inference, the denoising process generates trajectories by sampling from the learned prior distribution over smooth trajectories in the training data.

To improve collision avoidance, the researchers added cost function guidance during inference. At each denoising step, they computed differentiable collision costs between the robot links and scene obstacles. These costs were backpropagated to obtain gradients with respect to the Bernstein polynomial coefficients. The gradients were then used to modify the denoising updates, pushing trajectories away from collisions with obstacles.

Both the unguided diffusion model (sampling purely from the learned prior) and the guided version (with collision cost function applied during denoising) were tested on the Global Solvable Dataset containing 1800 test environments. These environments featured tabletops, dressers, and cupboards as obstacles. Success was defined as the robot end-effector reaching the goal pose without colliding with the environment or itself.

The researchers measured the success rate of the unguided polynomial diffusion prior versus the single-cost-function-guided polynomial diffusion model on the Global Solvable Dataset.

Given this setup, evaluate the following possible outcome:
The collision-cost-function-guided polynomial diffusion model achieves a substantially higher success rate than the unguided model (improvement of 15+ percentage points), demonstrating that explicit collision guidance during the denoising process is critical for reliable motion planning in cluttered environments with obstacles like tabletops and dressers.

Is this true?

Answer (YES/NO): YES